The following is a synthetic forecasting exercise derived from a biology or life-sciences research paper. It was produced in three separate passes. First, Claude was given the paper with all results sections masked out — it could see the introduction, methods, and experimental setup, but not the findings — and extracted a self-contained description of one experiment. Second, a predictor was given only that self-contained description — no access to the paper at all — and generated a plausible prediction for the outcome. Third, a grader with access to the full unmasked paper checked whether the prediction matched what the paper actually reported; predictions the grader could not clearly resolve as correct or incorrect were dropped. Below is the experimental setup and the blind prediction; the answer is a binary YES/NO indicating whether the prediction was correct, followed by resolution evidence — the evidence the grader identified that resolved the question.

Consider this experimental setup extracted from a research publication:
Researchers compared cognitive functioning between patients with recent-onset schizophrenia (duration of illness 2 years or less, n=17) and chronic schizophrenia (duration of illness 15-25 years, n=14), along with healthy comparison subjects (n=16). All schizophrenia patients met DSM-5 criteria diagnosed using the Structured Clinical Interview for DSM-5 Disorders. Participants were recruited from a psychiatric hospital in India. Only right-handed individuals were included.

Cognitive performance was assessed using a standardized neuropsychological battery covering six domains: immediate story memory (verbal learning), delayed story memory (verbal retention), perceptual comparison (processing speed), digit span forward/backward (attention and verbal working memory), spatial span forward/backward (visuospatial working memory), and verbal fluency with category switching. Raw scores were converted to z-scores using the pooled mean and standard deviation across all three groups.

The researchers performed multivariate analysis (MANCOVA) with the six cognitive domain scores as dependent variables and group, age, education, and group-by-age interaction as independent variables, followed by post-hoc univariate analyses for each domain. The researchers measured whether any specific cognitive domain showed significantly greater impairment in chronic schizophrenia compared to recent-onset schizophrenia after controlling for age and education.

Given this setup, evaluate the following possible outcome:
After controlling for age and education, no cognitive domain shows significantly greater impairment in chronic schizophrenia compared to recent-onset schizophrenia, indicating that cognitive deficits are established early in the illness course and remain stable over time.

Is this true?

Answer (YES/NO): NO